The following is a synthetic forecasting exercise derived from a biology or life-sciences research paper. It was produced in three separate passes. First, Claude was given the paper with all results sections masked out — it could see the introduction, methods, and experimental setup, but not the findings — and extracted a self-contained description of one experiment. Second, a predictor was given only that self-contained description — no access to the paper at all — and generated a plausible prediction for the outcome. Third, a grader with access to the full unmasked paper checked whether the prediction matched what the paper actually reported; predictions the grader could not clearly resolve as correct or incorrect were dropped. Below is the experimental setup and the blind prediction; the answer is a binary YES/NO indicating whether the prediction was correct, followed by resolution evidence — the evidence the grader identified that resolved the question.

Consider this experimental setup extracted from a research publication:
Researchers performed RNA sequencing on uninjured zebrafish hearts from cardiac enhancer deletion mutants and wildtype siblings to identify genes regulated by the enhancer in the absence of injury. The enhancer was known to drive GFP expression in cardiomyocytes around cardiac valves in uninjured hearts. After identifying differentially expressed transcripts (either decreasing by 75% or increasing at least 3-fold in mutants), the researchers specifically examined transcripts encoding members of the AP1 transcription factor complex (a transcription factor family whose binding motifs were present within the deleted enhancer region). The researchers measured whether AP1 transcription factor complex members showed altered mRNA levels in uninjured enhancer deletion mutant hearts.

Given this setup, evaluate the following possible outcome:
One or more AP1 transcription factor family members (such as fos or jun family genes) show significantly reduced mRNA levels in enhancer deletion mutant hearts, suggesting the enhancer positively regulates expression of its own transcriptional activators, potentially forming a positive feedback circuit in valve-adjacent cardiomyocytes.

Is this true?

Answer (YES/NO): NO